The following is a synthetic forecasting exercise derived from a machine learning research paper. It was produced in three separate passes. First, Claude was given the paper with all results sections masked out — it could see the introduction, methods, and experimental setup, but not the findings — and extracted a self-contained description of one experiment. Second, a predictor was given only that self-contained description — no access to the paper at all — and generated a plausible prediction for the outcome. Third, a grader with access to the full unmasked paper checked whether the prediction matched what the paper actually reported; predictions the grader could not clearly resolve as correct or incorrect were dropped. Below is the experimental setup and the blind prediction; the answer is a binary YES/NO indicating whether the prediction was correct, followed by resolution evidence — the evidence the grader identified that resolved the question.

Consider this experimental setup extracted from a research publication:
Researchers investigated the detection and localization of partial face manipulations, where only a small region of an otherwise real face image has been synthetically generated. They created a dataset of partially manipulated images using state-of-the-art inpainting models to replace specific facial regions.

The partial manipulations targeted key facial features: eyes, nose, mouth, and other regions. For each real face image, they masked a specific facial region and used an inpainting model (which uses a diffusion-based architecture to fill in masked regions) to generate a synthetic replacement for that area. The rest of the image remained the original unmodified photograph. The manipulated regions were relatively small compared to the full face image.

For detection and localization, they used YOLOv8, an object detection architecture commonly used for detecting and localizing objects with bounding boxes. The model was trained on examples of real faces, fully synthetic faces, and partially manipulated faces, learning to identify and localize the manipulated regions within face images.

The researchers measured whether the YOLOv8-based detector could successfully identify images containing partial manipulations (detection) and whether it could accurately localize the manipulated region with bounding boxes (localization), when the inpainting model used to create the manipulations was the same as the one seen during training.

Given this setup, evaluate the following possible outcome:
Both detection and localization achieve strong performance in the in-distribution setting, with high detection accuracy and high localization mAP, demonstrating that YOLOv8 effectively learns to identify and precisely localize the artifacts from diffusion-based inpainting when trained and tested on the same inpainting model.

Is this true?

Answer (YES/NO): YES